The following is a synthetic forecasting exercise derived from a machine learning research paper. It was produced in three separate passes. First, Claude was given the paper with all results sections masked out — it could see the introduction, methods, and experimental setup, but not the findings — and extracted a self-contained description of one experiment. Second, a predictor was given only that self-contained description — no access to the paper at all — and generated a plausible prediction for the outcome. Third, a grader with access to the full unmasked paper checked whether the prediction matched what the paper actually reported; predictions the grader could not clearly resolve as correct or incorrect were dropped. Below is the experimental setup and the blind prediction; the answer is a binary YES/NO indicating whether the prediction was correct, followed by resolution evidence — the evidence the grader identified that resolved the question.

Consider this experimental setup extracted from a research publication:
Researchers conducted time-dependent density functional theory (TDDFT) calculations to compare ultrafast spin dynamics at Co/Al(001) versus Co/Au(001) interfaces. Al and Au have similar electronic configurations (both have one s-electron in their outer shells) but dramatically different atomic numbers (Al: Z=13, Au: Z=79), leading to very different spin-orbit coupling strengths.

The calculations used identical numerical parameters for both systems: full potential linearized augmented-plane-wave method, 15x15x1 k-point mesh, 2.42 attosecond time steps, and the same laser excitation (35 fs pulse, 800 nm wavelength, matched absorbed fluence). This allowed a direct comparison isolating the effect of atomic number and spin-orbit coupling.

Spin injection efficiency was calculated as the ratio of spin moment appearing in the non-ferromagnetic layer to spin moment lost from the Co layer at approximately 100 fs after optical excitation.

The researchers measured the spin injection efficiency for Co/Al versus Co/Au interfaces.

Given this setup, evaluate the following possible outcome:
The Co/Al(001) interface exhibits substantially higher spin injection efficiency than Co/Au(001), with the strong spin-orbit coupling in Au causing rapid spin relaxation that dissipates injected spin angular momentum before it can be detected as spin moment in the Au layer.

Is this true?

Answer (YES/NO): YES